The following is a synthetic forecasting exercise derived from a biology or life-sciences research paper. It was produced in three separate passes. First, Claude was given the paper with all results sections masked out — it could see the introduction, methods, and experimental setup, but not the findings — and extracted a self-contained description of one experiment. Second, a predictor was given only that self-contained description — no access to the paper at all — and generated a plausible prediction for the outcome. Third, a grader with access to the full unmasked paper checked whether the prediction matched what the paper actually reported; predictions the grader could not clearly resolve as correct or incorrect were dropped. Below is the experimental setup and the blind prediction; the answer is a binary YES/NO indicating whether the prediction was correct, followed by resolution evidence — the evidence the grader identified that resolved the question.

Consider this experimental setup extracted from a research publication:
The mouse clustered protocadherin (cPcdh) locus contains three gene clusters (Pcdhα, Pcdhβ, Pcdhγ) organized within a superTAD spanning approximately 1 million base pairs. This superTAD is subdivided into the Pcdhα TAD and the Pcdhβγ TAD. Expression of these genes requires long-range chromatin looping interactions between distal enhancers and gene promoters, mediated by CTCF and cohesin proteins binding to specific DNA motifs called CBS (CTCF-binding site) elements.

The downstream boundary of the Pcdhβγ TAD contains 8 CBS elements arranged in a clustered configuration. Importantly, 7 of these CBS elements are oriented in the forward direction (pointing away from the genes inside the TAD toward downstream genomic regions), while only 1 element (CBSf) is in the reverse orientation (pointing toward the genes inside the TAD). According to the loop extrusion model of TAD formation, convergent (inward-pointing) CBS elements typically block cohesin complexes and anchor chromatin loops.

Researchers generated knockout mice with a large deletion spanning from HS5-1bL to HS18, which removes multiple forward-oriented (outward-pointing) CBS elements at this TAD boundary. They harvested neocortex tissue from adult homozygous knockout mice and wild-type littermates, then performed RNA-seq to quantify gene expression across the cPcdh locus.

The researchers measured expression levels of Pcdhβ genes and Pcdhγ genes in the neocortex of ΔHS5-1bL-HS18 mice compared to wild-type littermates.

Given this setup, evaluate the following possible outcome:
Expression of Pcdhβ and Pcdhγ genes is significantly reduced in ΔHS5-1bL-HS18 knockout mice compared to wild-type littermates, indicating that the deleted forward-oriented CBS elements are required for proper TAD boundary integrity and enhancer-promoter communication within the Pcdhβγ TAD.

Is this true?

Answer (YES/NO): YES